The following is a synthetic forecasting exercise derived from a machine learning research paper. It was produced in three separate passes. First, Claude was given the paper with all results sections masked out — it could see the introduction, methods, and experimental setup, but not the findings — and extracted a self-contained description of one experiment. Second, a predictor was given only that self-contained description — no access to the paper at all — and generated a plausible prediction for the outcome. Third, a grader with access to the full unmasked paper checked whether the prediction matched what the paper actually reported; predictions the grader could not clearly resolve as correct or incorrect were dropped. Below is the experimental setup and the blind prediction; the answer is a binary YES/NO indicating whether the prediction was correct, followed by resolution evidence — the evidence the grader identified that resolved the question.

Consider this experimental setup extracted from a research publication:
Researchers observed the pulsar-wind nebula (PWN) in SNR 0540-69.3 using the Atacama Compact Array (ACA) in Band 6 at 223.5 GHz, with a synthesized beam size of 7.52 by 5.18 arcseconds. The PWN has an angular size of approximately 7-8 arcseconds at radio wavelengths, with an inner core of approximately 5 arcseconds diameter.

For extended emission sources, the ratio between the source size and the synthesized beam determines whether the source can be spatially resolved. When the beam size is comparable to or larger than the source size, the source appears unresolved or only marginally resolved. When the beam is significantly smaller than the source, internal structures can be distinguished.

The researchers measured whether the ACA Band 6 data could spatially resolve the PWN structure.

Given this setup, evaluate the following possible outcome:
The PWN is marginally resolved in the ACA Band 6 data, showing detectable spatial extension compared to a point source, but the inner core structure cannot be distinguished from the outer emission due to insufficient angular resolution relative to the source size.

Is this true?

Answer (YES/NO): YES